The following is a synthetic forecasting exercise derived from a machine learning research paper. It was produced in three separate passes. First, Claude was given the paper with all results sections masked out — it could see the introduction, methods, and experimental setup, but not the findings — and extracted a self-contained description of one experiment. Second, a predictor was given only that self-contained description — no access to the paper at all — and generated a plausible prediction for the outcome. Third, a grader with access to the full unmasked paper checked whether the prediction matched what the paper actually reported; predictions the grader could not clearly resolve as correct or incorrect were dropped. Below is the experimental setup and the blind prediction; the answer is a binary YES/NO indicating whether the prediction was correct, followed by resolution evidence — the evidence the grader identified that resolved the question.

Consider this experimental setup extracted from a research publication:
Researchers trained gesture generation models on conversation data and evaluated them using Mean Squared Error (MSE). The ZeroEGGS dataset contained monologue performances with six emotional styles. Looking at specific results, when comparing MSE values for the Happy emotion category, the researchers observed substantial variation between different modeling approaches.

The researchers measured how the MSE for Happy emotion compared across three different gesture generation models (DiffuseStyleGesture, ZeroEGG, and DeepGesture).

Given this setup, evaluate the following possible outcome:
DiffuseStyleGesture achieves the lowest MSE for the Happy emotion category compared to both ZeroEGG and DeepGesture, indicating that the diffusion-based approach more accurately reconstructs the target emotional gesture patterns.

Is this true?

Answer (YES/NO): YES